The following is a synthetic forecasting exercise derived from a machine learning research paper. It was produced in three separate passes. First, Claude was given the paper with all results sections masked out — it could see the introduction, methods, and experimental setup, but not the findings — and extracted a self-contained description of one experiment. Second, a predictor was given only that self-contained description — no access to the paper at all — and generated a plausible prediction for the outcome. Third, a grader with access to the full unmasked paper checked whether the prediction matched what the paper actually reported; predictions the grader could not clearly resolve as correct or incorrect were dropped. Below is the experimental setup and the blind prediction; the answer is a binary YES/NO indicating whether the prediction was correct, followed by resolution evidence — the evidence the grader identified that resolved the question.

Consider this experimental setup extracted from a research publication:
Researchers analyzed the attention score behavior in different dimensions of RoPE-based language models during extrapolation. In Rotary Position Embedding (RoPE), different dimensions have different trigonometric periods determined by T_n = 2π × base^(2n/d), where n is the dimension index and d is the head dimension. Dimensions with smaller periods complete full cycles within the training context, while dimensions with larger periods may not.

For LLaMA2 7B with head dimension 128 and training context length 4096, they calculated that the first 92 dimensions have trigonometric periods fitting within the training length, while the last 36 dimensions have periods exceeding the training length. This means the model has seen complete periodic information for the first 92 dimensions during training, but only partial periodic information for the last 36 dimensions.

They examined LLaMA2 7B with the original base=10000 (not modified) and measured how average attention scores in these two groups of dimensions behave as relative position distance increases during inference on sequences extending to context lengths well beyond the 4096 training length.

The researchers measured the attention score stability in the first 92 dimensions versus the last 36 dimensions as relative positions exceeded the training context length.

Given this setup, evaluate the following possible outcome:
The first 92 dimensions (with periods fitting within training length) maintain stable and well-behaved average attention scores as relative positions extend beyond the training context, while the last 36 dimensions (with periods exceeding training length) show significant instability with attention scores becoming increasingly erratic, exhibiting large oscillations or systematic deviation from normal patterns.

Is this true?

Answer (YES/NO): YES